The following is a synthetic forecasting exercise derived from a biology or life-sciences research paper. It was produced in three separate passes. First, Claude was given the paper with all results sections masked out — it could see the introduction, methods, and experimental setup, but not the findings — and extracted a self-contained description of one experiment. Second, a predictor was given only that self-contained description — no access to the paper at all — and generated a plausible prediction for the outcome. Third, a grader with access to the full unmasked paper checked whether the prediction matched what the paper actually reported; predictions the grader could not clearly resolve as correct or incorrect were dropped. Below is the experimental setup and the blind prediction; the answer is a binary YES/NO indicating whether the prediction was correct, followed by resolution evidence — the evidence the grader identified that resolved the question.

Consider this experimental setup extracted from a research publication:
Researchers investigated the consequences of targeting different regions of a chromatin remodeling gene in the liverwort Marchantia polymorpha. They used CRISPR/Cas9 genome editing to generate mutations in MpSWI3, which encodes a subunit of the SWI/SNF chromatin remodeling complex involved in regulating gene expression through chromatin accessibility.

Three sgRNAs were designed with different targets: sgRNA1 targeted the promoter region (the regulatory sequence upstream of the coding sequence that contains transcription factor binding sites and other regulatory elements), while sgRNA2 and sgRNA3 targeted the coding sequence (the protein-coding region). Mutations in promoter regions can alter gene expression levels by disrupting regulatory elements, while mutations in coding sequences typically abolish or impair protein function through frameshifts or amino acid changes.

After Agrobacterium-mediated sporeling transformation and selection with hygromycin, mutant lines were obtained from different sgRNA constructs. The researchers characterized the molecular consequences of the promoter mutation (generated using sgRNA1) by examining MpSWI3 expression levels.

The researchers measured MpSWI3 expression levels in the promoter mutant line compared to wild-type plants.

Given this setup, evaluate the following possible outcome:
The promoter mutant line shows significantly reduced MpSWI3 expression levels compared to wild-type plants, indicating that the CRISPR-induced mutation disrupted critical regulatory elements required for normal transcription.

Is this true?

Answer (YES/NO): NO